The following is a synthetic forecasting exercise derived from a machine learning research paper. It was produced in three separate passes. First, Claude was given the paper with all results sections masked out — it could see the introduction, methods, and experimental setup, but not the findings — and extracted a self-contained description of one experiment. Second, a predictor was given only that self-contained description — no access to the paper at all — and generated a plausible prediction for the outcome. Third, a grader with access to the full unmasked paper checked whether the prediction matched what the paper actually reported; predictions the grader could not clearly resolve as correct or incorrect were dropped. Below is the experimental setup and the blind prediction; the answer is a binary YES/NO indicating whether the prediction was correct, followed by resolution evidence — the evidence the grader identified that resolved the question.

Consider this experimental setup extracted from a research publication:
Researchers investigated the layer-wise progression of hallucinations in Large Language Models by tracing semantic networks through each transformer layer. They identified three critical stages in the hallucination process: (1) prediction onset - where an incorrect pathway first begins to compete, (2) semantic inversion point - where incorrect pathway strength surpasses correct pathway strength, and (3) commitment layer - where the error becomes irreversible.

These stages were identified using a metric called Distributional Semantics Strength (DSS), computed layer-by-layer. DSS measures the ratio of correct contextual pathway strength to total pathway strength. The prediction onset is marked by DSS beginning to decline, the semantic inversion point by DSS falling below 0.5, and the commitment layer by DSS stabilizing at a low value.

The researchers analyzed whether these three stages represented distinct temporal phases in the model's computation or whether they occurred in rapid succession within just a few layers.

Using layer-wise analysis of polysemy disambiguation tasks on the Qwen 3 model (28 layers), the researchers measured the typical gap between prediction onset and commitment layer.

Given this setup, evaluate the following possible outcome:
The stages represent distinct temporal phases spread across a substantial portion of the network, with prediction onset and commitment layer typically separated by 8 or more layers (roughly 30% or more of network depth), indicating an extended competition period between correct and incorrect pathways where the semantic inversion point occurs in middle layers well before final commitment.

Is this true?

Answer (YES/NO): YES